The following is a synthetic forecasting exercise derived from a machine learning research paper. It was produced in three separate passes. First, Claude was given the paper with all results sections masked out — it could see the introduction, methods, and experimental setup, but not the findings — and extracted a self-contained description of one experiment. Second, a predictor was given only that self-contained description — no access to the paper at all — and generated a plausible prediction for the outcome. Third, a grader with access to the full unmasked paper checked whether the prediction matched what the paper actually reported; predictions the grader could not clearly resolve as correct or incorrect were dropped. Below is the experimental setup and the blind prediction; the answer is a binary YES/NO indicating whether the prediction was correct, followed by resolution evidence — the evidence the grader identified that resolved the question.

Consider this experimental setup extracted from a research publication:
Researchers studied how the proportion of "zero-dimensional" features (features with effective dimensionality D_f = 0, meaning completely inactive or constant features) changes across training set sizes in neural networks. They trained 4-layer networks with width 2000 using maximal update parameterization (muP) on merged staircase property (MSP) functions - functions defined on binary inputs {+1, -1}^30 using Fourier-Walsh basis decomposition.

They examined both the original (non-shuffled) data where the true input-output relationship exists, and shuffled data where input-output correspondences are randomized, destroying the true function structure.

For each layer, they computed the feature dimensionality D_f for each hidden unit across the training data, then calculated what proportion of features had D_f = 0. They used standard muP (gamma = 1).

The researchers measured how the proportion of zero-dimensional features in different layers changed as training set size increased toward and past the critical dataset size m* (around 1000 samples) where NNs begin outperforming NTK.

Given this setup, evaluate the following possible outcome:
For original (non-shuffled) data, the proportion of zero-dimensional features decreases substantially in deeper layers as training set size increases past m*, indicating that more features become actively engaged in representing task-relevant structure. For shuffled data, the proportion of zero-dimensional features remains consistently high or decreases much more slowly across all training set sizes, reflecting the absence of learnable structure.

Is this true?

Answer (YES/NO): NO